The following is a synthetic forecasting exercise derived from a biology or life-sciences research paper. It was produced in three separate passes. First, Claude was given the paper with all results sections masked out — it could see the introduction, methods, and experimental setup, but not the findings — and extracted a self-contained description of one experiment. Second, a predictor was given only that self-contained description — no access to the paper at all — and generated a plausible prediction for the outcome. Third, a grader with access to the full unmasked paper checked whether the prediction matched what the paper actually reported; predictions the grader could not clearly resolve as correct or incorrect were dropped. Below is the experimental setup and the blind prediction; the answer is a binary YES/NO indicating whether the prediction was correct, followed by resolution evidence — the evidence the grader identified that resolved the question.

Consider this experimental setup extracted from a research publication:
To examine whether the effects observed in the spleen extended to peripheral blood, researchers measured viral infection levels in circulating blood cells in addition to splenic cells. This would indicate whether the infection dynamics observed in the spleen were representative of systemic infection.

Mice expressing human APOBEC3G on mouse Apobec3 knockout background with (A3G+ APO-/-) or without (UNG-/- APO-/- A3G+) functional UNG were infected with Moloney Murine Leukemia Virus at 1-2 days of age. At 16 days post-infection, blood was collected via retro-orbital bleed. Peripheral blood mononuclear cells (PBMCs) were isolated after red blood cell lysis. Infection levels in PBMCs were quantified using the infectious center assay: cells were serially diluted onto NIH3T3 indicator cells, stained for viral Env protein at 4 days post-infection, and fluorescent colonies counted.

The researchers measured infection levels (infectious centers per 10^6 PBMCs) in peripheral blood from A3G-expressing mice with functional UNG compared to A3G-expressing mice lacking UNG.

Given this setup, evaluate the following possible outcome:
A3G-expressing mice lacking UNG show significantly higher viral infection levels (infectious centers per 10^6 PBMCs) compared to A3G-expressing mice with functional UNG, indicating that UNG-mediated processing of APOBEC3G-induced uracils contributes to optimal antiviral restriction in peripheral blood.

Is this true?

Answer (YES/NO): YES